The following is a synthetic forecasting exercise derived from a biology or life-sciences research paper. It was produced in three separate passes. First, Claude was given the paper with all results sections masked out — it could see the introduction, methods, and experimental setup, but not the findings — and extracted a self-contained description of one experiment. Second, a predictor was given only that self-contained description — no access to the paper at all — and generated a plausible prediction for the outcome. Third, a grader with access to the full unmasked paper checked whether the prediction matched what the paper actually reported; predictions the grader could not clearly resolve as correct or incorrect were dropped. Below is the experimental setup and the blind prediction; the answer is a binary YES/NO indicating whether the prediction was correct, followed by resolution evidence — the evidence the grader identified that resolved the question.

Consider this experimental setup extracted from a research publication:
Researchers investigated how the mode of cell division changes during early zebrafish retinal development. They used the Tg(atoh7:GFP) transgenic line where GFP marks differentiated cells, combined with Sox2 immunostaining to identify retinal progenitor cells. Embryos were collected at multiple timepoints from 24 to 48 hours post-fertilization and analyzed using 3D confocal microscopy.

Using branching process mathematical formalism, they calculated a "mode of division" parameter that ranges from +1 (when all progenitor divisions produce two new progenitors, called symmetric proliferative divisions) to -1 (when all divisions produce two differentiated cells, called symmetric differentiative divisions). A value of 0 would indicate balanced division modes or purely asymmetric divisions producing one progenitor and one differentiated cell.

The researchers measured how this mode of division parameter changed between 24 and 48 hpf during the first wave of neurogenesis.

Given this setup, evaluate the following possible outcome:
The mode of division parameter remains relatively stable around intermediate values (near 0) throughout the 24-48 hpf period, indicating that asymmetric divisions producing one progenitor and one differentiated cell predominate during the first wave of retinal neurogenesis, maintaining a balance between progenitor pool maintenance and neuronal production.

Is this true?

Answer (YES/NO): NO